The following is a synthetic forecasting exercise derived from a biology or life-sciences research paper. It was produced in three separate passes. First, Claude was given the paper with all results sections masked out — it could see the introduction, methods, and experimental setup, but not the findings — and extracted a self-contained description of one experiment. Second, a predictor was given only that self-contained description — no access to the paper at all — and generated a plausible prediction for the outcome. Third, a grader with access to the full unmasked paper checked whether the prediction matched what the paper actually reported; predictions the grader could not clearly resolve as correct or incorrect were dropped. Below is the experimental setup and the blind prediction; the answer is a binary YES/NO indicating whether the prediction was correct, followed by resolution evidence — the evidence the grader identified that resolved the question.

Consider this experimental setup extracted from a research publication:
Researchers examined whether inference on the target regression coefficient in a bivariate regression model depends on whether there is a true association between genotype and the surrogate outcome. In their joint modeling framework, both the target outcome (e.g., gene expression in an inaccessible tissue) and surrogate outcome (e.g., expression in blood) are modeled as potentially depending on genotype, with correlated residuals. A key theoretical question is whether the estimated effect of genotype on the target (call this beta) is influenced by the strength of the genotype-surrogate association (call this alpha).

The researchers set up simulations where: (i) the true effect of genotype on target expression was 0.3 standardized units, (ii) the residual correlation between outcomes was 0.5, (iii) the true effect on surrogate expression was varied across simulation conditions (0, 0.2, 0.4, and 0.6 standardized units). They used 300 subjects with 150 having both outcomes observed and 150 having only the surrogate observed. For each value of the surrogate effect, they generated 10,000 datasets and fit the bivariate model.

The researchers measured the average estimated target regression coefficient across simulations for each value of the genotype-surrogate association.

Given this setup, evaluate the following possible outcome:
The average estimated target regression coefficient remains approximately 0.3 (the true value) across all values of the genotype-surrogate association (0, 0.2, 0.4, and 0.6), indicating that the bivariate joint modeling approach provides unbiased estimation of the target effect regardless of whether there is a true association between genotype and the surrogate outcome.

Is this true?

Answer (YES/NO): YES